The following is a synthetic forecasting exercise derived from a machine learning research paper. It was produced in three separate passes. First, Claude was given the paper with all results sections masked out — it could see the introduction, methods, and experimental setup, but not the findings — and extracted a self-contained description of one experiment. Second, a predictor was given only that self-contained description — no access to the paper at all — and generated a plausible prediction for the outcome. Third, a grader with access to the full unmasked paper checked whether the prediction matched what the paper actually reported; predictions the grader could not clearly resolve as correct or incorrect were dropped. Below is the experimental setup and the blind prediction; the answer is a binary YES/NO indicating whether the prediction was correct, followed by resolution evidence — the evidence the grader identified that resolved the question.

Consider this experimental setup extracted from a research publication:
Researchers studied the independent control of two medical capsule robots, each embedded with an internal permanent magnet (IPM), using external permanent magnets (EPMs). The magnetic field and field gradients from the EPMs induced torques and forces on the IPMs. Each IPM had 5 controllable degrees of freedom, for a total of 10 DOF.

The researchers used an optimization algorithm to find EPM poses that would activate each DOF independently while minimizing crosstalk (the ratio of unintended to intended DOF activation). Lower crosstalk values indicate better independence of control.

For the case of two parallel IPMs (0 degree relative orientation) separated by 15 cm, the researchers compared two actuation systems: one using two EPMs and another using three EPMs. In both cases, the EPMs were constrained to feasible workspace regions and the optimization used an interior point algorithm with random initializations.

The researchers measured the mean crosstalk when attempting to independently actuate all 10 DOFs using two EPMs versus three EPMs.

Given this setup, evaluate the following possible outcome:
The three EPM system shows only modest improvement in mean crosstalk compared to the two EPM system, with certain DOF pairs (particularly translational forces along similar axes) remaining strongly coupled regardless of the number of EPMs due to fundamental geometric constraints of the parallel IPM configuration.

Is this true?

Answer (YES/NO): NO